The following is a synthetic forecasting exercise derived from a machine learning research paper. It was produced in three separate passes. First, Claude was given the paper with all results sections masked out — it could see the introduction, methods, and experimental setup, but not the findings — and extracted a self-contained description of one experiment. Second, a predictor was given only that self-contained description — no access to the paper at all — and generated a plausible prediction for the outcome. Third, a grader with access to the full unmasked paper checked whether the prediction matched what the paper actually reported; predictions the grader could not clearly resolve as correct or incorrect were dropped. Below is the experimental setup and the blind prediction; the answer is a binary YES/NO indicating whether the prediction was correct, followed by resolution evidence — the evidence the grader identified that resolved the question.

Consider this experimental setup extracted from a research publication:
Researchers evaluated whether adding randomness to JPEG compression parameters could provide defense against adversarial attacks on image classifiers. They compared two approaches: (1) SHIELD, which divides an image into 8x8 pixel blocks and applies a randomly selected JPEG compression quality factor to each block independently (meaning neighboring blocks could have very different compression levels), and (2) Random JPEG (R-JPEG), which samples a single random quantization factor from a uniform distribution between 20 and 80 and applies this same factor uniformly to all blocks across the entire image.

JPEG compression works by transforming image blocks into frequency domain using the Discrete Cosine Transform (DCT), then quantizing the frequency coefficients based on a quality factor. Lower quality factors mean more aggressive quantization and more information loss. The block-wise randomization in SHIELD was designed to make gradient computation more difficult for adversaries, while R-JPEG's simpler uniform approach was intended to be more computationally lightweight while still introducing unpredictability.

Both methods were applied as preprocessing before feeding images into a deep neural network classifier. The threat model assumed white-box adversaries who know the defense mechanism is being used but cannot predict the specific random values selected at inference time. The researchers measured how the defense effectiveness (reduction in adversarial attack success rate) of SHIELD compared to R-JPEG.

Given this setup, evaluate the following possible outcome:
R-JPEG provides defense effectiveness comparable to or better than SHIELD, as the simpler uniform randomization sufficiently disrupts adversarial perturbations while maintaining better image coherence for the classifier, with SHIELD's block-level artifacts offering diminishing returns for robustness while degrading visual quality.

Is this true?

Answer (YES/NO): YES